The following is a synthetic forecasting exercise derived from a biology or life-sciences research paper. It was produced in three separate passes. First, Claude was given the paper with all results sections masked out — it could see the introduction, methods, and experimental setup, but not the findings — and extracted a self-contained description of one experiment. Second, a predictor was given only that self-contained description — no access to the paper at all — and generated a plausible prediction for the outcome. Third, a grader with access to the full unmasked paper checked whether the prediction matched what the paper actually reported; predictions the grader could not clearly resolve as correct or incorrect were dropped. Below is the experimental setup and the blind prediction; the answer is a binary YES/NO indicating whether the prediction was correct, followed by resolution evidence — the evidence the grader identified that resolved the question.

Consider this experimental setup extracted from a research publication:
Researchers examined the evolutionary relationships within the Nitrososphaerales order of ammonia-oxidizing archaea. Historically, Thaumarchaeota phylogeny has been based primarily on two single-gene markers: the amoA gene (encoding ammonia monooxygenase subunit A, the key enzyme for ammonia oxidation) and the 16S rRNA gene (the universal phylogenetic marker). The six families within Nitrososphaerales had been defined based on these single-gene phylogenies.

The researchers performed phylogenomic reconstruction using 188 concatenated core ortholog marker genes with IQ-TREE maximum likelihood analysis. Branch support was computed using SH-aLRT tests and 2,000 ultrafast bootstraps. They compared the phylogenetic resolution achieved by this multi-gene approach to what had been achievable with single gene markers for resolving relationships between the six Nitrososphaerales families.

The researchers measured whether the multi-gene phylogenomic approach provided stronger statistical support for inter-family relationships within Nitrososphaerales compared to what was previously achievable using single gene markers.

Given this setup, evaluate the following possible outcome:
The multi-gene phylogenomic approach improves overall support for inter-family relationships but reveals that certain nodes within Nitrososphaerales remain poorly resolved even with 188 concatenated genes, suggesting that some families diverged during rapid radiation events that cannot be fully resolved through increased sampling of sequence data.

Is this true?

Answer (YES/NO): NO